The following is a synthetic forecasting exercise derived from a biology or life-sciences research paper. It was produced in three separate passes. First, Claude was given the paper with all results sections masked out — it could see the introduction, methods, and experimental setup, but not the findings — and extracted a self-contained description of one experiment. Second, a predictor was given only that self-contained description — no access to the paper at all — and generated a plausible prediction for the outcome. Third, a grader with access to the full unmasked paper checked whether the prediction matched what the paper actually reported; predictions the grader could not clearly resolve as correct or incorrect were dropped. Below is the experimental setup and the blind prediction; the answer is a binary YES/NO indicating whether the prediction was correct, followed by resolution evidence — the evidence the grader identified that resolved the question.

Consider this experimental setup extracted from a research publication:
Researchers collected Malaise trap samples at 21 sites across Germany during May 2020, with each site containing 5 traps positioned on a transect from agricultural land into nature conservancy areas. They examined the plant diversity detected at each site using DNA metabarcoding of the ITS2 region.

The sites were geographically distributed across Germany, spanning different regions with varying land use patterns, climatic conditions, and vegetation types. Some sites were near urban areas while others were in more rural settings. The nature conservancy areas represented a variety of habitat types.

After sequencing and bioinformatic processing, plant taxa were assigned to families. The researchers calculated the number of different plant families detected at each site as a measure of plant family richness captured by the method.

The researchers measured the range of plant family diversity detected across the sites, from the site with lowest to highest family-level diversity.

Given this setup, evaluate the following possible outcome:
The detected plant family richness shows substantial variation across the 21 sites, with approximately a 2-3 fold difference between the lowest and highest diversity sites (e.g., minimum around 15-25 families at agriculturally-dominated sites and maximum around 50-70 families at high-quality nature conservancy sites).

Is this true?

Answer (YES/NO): NO